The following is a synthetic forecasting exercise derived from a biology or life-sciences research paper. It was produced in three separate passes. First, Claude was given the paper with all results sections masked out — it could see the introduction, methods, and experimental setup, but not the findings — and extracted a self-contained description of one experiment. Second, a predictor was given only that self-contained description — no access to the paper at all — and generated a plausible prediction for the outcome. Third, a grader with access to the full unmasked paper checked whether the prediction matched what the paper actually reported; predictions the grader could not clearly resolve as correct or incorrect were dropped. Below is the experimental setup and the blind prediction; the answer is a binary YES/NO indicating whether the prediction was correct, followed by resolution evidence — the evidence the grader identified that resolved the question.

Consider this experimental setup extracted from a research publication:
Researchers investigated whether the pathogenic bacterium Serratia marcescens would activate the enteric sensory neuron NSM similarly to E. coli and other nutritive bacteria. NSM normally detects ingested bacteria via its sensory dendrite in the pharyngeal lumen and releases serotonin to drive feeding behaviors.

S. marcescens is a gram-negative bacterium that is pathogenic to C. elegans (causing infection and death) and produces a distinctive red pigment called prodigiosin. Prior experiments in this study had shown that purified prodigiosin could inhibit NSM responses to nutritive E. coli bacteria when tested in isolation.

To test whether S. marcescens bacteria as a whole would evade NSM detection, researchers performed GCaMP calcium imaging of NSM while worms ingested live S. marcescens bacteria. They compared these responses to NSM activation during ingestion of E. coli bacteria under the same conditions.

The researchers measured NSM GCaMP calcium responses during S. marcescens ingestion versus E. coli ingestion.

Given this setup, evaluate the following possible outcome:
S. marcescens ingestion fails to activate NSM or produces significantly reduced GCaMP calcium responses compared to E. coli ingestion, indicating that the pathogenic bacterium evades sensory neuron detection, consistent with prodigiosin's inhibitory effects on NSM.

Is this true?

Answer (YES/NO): NO